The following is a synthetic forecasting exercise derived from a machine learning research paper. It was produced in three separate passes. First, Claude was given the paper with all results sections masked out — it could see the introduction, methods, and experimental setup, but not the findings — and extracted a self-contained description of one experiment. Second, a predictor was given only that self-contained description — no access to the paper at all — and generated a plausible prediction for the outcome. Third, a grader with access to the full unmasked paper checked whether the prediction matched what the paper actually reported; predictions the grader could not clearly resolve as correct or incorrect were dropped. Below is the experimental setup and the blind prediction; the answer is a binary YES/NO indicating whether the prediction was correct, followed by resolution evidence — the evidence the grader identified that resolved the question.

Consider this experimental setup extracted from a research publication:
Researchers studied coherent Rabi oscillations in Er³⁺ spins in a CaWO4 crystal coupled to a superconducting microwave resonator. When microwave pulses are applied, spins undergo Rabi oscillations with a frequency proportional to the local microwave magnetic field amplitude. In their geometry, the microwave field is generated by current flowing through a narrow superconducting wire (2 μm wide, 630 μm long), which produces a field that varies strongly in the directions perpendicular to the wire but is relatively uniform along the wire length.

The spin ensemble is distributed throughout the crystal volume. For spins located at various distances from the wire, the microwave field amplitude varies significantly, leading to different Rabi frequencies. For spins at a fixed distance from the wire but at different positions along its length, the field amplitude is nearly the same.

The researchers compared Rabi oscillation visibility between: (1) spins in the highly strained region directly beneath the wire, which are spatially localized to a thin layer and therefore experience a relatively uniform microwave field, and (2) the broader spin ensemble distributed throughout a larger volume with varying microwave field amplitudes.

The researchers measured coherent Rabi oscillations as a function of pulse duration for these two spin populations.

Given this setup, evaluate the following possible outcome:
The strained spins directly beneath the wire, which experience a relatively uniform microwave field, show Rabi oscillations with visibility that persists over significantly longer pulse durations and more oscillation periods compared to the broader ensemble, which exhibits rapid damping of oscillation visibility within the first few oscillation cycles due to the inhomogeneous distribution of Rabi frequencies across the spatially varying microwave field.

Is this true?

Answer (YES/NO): YES